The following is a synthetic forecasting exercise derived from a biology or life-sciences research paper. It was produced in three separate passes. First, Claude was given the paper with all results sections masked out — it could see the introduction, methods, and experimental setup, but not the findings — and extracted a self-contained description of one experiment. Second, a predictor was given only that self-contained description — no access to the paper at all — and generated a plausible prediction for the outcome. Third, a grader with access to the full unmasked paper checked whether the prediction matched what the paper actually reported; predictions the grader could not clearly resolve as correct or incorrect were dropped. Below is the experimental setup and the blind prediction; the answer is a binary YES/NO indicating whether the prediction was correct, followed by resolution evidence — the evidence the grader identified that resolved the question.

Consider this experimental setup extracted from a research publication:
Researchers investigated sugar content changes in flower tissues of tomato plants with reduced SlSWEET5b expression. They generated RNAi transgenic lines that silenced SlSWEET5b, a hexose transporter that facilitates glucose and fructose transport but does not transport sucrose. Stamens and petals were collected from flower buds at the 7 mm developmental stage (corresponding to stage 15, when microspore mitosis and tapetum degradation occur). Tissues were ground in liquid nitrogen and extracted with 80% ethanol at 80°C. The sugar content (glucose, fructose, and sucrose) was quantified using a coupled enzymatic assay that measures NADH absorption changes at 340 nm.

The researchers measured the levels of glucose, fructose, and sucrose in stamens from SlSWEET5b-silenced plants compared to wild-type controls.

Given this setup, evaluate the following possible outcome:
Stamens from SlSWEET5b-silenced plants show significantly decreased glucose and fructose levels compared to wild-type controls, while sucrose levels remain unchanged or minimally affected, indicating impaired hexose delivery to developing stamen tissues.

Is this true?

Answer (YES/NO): NO